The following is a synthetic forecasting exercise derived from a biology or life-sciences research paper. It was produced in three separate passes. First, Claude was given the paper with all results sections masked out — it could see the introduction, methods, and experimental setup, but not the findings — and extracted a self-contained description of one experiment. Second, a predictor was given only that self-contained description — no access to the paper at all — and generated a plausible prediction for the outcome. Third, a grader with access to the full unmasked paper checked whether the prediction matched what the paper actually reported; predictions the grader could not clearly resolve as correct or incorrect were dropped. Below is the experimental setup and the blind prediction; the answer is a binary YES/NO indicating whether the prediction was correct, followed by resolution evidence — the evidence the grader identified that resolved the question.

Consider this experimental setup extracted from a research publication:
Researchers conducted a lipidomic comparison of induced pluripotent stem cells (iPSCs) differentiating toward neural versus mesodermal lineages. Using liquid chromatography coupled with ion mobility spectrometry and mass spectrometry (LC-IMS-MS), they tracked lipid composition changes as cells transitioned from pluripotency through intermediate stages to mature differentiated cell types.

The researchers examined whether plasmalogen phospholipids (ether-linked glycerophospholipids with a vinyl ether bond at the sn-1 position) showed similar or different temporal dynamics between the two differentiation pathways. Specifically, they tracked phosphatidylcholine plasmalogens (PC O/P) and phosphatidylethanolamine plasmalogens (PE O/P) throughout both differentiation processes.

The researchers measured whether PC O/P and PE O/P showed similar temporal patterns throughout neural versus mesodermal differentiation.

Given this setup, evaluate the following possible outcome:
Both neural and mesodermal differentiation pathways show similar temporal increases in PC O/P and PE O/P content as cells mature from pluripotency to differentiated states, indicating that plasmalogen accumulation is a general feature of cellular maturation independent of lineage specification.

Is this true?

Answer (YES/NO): NO